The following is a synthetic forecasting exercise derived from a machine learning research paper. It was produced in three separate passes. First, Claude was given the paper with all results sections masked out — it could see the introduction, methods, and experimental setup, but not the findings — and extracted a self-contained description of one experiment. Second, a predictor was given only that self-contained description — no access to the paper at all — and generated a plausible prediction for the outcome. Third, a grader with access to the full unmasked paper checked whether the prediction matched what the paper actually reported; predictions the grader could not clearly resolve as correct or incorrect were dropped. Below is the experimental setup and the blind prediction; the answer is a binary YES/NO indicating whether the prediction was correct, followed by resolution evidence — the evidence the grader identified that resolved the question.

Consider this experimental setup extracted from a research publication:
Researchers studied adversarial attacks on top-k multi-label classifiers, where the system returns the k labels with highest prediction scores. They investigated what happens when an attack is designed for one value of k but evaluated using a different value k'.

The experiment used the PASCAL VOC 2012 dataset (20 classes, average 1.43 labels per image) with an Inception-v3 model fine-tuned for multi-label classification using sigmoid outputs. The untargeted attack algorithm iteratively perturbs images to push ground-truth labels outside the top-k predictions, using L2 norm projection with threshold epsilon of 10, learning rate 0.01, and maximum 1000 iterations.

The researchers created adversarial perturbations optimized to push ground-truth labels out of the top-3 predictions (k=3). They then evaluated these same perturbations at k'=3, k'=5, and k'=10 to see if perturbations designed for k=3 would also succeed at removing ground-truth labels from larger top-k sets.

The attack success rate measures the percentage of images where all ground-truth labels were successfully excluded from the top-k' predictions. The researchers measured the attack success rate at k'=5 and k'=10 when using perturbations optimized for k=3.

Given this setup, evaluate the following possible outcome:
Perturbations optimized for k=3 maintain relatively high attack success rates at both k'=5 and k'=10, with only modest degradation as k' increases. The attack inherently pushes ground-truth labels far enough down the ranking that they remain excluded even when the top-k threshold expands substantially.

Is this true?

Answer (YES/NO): NO